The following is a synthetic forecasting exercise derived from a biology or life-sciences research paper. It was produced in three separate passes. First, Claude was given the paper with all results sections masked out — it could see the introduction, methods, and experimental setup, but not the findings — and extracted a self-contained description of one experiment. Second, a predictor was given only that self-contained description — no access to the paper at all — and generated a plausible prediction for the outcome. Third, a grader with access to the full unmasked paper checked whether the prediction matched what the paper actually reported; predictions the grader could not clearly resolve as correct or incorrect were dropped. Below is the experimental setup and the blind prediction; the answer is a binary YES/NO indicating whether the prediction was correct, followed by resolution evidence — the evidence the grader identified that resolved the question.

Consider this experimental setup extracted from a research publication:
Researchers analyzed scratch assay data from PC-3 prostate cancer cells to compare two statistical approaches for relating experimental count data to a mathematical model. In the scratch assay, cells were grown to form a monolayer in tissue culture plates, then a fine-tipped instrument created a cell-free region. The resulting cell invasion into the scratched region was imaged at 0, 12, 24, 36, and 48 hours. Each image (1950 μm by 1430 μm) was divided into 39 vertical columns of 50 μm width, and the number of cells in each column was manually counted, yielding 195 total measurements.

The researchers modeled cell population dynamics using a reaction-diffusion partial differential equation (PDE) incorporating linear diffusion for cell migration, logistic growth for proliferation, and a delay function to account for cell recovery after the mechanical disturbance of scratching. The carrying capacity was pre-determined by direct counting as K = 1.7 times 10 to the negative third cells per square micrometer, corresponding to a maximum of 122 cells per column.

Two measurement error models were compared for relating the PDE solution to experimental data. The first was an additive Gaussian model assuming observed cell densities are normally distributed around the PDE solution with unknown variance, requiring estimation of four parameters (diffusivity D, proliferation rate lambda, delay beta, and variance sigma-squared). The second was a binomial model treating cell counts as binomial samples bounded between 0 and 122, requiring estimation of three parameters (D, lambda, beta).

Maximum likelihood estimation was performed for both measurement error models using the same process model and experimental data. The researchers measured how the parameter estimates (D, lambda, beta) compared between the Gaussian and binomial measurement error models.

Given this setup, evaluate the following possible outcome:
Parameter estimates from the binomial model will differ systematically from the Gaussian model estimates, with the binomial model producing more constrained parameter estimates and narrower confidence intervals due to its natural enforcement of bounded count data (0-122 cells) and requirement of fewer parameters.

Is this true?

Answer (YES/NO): NO